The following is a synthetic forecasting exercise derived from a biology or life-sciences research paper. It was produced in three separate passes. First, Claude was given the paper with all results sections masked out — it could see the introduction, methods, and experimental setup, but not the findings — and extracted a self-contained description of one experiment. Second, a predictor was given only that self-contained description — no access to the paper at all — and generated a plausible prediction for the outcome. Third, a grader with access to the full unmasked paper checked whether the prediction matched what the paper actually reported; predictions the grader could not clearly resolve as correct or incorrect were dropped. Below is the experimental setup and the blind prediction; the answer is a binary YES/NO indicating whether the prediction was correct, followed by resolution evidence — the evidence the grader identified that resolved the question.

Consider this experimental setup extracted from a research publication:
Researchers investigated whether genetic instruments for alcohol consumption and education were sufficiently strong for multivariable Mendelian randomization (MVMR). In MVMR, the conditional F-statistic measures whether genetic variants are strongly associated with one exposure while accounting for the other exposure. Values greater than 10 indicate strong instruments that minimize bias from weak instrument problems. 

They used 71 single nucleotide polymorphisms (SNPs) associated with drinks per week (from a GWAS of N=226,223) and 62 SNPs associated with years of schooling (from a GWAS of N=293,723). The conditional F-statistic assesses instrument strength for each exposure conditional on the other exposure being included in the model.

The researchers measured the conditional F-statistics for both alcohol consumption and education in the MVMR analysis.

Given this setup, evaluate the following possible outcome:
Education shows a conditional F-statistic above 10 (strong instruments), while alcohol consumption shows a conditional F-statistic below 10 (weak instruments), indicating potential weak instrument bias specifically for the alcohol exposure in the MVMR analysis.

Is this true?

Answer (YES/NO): YES